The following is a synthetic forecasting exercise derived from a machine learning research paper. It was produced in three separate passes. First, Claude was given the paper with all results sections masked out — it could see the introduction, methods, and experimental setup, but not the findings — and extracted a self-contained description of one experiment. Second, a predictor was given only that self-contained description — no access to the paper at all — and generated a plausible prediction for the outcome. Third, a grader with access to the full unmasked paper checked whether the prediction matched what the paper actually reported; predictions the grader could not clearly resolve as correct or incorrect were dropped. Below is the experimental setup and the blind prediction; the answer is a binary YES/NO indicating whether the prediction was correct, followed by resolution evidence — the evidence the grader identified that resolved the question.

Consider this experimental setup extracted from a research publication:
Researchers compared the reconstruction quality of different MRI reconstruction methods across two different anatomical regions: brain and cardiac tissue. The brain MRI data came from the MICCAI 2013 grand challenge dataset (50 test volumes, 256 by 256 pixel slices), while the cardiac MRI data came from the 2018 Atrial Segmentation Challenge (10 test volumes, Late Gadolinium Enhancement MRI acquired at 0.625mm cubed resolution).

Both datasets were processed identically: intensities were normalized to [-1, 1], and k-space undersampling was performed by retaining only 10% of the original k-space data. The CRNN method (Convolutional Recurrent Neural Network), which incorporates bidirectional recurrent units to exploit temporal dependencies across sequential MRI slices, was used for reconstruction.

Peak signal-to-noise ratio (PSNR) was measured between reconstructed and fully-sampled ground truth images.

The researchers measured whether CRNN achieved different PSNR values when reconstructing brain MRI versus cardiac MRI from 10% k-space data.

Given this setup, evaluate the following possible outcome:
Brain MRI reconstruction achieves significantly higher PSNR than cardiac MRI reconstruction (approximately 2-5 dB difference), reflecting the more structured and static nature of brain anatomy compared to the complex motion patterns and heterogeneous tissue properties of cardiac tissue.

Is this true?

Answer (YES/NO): YES